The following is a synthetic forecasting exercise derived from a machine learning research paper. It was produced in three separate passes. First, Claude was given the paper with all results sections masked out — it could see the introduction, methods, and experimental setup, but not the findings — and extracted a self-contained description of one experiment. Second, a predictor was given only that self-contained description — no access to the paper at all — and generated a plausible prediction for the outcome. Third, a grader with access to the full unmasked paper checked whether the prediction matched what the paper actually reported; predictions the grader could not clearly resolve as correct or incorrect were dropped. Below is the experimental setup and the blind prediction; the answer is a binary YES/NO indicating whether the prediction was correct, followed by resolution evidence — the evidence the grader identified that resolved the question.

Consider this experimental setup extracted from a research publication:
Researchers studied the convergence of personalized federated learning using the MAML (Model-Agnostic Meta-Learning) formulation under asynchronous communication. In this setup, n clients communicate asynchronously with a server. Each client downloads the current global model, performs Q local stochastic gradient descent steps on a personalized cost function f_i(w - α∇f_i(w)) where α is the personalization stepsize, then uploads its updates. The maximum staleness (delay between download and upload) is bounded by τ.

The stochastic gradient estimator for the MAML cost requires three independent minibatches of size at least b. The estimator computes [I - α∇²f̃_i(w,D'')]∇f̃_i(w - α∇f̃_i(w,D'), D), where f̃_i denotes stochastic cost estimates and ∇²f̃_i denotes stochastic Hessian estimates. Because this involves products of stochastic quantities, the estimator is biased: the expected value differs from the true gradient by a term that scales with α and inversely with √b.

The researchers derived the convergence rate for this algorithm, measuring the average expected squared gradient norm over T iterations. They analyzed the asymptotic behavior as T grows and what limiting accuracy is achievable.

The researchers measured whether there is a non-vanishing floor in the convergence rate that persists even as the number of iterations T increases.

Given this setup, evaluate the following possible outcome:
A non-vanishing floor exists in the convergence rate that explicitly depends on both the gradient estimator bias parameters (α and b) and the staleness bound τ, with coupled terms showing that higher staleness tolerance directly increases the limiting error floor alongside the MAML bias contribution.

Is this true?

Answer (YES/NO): NO